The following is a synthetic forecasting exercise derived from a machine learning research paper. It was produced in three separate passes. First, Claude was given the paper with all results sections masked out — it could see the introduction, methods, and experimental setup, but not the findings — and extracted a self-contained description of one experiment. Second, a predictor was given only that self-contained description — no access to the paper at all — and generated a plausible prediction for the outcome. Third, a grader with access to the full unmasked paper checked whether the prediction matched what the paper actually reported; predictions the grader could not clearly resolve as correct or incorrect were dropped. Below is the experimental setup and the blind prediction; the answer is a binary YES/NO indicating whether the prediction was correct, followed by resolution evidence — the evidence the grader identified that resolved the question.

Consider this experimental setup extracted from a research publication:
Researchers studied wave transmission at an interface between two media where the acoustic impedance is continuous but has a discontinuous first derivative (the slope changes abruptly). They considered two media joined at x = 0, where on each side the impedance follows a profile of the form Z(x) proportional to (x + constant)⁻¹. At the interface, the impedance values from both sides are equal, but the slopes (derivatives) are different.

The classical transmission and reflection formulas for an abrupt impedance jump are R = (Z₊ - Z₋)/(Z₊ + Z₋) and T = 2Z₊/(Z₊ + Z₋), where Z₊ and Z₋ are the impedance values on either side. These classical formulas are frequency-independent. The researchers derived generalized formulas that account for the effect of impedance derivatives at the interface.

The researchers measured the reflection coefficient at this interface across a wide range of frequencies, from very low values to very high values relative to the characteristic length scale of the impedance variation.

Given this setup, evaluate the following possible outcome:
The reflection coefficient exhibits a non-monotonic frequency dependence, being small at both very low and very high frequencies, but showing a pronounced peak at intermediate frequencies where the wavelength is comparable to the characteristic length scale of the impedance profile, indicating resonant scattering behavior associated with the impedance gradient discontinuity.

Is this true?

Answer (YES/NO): NO